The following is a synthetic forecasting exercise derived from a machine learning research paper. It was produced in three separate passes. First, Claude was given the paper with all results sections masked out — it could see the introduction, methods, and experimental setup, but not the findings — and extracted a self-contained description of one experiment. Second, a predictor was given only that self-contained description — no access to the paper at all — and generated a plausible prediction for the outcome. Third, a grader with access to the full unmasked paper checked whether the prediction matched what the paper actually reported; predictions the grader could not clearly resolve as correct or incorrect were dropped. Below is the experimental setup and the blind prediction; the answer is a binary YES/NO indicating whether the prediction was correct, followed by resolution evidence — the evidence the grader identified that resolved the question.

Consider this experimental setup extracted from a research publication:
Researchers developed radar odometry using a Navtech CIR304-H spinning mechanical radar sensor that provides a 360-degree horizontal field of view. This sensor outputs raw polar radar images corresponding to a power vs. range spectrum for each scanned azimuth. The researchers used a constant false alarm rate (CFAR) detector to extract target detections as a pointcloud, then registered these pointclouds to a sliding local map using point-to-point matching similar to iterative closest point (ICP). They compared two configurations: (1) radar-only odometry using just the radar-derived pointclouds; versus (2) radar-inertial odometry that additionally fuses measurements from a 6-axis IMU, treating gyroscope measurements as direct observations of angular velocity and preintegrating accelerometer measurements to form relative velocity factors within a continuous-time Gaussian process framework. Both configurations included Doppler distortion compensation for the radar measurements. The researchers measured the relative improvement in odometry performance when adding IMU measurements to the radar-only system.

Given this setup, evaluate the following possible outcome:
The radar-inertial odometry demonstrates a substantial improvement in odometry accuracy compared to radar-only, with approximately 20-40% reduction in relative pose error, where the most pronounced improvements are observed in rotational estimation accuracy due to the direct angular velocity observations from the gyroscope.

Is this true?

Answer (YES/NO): NO